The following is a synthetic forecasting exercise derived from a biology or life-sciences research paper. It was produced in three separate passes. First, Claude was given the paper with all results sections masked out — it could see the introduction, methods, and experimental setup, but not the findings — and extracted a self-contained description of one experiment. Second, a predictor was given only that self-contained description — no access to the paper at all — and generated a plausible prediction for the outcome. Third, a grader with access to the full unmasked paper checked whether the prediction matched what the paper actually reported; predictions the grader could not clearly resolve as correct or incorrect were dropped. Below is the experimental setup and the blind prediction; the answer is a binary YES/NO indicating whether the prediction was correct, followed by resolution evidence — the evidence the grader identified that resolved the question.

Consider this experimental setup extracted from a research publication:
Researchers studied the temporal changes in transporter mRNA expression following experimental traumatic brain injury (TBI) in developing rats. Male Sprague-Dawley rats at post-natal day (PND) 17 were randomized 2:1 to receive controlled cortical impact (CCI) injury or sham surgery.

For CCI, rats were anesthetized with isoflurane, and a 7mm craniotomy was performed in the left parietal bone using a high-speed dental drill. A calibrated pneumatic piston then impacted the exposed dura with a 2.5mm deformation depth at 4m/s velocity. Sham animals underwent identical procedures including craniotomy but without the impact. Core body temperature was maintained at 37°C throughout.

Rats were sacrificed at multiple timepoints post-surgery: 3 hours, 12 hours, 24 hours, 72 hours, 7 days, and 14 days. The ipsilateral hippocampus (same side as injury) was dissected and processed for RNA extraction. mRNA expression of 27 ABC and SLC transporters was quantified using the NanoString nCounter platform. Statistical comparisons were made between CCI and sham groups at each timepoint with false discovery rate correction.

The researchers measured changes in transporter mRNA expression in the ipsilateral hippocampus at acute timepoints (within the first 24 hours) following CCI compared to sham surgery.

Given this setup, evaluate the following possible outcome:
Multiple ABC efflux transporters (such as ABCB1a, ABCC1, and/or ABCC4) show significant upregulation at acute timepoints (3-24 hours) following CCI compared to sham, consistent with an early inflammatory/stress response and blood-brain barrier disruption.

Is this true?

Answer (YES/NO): NO